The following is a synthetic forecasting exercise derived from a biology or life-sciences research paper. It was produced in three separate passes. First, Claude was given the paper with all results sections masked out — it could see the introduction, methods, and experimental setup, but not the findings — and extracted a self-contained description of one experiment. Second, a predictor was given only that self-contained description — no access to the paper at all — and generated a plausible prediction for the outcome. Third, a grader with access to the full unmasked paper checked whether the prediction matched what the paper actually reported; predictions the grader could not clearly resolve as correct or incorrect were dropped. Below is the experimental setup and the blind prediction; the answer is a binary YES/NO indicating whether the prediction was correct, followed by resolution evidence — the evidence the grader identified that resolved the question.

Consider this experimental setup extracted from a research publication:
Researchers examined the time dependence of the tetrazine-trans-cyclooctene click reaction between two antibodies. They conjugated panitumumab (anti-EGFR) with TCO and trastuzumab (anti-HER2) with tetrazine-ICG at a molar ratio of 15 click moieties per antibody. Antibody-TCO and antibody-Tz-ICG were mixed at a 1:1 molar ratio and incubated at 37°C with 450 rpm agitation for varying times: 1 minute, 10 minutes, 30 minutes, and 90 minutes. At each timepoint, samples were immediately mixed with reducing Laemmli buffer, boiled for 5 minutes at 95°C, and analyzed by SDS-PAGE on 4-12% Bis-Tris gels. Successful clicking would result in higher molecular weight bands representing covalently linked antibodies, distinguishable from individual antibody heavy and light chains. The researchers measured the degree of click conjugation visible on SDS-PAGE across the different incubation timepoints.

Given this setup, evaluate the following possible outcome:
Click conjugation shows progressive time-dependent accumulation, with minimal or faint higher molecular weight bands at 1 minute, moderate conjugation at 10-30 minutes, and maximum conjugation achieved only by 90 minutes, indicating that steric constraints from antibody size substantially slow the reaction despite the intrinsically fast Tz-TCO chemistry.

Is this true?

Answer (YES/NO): NO